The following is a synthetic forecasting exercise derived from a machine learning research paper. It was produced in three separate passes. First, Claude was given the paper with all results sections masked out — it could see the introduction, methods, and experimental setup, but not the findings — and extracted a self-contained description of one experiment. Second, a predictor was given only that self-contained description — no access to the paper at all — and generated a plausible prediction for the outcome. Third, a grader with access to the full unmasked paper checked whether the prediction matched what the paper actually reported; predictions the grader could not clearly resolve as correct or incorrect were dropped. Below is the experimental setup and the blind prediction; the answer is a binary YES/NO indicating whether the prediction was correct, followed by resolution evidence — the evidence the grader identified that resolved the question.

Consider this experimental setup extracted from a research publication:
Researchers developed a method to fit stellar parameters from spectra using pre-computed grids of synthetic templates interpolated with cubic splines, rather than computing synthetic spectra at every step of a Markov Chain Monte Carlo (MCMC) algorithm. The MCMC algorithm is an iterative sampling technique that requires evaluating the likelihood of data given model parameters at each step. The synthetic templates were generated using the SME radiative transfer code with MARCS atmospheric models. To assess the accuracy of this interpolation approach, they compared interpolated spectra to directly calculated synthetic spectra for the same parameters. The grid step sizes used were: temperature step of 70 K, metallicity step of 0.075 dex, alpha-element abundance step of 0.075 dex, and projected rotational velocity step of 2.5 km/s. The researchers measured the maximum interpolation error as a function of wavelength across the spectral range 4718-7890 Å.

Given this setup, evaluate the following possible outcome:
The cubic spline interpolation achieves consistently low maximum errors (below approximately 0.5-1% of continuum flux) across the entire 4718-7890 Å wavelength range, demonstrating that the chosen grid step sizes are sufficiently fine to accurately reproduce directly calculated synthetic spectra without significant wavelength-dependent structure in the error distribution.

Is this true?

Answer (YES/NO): NO